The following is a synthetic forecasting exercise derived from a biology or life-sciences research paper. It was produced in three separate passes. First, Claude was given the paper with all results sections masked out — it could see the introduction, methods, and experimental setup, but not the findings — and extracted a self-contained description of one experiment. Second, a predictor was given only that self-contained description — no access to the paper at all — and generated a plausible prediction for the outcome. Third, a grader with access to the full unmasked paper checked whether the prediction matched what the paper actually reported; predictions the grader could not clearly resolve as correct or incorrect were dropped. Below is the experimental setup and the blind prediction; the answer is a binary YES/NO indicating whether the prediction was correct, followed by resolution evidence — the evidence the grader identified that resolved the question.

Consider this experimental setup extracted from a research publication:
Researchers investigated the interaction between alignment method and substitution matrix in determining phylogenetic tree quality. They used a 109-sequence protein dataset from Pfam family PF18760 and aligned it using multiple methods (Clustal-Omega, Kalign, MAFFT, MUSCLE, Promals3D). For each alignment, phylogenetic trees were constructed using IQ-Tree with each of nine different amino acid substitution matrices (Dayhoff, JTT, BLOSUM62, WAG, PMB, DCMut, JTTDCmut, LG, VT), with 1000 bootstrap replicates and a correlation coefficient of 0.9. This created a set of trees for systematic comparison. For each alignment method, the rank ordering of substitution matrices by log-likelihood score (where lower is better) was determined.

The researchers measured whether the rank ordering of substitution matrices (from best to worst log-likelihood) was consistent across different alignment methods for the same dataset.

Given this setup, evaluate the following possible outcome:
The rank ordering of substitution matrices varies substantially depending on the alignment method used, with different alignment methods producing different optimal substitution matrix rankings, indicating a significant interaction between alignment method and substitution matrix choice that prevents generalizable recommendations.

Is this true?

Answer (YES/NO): YES